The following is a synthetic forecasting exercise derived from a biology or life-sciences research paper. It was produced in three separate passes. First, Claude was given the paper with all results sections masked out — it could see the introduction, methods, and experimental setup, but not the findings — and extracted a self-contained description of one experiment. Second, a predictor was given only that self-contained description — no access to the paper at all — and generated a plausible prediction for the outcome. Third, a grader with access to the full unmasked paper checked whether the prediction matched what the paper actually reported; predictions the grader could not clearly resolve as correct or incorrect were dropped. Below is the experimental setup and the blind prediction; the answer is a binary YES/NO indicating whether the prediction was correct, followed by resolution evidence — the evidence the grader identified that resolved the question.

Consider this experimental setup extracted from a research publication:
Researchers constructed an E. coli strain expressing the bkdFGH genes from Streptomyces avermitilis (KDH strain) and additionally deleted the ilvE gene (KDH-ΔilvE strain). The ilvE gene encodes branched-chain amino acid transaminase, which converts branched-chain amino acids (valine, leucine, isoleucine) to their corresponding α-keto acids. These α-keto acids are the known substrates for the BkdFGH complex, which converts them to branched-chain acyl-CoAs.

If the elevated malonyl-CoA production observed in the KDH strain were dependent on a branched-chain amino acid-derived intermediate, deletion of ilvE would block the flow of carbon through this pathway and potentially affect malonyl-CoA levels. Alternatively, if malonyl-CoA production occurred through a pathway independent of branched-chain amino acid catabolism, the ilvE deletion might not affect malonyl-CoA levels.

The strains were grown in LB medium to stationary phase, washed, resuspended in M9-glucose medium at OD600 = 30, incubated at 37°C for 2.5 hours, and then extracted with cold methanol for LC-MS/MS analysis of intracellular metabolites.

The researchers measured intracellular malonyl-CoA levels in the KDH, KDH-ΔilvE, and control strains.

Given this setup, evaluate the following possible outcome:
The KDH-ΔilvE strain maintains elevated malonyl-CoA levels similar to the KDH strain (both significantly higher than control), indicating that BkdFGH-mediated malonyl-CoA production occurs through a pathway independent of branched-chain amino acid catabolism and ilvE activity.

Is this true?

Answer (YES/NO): NO